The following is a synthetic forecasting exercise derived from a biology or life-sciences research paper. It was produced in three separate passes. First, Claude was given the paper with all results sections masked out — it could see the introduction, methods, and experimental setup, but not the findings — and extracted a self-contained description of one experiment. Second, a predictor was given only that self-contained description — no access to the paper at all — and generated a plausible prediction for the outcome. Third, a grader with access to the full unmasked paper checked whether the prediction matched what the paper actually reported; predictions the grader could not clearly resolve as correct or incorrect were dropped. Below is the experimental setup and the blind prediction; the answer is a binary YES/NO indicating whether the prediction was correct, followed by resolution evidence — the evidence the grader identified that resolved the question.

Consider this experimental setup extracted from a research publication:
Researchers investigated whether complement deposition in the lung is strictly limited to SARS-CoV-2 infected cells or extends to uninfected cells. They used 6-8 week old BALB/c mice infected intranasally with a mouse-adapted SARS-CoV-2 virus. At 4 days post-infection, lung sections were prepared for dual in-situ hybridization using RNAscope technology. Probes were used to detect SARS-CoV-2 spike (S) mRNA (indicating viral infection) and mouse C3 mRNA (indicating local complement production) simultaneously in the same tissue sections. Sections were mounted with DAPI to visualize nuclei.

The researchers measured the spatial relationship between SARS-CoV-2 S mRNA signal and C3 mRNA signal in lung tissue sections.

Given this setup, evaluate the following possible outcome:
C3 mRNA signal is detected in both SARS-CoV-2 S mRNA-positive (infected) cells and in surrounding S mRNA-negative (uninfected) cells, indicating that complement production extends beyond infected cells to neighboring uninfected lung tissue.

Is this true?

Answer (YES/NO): YES